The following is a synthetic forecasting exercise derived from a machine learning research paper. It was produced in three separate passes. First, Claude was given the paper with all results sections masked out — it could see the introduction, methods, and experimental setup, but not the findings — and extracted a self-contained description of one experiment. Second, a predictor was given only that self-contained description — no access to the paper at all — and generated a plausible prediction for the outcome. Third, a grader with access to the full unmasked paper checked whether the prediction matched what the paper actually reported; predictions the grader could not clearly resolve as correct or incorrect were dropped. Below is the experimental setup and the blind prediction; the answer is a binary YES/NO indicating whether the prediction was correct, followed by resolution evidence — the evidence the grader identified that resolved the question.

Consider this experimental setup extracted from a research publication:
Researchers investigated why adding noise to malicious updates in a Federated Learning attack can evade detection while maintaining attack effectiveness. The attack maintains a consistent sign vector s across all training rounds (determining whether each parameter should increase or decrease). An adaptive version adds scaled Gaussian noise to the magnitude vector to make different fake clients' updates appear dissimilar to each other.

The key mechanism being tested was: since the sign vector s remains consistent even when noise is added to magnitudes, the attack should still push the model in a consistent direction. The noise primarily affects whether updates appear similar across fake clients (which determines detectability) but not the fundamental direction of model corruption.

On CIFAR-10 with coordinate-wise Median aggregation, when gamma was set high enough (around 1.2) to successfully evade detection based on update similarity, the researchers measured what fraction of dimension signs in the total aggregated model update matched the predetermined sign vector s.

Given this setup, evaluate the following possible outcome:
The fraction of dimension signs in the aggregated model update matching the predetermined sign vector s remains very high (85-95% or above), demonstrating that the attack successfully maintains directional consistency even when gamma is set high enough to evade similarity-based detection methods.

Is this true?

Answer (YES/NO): YES